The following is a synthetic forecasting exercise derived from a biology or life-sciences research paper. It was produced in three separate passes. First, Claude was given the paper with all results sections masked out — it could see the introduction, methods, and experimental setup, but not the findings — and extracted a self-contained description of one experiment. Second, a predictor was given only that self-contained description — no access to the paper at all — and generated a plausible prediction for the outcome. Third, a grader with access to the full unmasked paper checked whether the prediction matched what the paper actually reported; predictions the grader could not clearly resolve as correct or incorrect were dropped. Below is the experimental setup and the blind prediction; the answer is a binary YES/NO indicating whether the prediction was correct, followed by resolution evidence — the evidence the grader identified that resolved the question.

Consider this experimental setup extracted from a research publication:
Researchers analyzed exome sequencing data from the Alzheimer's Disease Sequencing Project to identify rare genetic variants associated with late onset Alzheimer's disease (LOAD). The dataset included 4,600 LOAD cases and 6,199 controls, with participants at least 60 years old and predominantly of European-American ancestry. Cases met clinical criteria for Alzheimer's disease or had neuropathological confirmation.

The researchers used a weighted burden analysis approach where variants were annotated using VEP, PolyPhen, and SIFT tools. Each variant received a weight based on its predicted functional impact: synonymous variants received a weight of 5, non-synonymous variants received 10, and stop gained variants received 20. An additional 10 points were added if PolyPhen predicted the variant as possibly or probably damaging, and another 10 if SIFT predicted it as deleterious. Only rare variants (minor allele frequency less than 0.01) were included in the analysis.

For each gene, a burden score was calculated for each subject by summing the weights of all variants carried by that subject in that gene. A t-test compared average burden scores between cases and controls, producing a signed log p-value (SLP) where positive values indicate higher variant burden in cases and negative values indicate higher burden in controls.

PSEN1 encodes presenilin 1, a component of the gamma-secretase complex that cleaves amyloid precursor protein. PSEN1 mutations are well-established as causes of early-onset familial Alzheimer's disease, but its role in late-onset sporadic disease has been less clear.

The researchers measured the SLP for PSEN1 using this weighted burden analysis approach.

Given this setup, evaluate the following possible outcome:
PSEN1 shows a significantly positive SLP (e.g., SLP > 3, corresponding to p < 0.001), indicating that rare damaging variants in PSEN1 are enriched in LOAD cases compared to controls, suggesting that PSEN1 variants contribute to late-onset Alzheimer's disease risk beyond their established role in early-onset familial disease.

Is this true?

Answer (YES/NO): YES